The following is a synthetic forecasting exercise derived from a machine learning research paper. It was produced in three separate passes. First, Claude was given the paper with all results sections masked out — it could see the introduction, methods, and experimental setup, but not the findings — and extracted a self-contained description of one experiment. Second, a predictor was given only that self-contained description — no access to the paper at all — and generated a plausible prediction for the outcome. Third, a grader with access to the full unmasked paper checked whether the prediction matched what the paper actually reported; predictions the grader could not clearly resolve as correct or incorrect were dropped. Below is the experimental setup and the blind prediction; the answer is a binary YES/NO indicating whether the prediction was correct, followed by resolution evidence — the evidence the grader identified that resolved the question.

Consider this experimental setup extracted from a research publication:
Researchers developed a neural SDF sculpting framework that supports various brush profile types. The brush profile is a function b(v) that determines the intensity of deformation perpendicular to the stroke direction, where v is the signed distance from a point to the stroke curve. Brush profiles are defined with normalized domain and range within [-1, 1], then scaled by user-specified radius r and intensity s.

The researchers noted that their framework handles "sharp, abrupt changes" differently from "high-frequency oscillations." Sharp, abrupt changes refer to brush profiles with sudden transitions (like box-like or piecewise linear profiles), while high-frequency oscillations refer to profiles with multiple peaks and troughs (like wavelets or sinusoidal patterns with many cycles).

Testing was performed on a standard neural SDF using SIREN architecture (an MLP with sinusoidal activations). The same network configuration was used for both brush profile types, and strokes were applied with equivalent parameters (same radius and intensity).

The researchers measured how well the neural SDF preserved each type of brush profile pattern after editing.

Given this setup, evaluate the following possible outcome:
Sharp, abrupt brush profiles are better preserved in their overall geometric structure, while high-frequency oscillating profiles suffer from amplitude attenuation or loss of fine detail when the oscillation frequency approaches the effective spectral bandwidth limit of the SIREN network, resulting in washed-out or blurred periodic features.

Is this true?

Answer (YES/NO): YES